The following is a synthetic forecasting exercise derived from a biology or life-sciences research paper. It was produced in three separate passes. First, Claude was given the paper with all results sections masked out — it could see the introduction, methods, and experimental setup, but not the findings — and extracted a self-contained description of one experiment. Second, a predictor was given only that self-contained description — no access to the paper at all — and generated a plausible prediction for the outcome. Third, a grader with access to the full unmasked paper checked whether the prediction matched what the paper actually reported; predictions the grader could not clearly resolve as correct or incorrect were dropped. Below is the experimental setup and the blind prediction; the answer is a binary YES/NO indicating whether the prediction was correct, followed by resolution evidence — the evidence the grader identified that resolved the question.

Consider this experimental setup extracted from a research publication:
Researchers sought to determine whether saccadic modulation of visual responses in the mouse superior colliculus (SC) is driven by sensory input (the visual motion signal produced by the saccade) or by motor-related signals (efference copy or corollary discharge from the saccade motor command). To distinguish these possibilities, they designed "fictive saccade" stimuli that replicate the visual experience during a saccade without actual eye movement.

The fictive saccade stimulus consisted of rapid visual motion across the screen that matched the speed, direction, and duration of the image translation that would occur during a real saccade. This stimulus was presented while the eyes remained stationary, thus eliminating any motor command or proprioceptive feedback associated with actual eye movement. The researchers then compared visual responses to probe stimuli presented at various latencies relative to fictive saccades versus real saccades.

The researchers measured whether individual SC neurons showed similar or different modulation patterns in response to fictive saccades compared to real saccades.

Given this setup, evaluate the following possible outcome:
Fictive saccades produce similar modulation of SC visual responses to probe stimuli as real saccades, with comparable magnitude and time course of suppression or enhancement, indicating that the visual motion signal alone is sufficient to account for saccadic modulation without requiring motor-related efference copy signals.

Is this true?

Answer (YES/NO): NO